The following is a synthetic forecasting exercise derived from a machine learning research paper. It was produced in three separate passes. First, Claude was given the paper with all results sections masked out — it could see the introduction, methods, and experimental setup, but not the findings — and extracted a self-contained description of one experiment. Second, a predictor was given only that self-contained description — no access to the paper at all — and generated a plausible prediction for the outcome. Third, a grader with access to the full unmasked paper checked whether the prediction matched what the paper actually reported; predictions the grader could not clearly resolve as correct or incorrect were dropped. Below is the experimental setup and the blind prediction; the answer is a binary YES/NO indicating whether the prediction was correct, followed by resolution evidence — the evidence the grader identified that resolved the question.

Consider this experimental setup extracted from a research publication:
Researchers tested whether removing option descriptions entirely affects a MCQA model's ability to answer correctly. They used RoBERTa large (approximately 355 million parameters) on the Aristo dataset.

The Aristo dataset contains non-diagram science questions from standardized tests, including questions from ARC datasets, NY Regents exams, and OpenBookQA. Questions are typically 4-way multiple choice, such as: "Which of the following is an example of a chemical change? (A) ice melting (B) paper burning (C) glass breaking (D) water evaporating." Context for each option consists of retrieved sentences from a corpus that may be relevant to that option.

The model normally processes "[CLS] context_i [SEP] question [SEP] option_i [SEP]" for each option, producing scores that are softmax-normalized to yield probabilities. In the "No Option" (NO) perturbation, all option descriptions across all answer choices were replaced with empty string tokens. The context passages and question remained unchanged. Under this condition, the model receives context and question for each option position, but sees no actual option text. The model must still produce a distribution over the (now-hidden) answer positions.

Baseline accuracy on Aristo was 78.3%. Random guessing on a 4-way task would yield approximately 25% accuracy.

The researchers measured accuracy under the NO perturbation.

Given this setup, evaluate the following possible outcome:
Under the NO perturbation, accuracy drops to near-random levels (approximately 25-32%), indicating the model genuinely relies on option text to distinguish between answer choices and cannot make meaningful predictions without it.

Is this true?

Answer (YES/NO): NO